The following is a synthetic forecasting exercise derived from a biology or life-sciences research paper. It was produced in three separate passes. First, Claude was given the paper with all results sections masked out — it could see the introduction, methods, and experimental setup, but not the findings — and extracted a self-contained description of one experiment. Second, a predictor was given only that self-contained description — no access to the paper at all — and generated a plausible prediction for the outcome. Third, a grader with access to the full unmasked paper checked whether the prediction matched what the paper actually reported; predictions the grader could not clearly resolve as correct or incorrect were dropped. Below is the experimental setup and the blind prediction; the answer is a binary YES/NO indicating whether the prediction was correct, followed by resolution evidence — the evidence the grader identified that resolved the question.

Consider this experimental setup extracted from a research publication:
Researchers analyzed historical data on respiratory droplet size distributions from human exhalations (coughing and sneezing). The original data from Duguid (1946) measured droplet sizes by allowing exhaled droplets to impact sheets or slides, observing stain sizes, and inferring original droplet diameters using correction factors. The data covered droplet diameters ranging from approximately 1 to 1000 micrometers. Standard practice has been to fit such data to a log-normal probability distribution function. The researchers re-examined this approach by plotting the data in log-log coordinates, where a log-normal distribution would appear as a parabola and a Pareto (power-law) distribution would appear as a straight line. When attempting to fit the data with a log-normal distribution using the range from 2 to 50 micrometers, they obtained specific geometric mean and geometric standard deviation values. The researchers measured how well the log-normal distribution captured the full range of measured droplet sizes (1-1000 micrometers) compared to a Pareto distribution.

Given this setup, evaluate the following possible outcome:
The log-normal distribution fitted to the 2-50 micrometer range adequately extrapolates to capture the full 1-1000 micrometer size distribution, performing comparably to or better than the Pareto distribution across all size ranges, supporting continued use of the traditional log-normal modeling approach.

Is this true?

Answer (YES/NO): NO